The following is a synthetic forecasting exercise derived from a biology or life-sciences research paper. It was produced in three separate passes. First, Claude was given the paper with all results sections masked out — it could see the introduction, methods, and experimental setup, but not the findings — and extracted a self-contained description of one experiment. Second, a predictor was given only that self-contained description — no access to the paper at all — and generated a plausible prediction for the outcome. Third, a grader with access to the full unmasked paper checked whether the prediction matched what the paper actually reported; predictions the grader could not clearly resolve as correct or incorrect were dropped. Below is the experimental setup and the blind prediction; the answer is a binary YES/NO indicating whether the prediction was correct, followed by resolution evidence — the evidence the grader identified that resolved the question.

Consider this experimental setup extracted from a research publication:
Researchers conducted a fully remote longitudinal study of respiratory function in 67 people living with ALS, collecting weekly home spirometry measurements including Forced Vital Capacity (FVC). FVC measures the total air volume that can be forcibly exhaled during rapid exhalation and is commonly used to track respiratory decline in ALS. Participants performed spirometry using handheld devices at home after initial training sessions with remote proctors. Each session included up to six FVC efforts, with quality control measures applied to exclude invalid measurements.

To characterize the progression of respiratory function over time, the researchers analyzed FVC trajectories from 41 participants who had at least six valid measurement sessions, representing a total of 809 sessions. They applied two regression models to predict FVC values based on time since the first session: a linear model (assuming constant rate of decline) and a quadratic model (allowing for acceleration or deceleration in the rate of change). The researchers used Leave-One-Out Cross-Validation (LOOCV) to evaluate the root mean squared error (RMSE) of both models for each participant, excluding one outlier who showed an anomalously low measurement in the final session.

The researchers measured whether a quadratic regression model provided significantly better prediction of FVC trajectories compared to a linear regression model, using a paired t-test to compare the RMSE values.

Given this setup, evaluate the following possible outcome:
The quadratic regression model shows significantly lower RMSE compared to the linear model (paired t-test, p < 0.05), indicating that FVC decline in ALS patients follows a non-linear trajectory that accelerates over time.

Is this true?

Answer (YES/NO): NO